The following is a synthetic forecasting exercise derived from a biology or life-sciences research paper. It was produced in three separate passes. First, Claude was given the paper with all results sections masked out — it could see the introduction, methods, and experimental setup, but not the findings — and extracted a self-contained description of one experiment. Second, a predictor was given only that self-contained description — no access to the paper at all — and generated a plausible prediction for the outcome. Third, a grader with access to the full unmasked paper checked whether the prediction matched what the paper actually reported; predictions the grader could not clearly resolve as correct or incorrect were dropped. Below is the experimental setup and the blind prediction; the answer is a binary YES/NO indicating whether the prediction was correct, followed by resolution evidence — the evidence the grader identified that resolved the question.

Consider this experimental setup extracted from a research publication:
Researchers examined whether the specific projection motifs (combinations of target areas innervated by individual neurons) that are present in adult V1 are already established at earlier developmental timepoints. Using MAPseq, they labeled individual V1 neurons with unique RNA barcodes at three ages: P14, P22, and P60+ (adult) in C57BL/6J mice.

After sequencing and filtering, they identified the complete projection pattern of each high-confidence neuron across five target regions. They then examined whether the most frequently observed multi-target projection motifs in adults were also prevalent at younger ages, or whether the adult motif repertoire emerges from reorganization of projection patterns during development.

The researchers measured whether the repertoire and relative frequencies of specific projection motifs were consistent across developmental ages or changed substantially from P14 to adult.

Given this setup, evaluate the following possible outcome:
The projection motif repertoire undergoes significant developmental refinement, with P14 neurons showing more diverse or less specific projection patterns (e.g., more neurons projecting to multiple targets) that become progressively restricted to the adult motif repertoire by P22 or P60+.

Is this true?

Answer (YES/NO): NO